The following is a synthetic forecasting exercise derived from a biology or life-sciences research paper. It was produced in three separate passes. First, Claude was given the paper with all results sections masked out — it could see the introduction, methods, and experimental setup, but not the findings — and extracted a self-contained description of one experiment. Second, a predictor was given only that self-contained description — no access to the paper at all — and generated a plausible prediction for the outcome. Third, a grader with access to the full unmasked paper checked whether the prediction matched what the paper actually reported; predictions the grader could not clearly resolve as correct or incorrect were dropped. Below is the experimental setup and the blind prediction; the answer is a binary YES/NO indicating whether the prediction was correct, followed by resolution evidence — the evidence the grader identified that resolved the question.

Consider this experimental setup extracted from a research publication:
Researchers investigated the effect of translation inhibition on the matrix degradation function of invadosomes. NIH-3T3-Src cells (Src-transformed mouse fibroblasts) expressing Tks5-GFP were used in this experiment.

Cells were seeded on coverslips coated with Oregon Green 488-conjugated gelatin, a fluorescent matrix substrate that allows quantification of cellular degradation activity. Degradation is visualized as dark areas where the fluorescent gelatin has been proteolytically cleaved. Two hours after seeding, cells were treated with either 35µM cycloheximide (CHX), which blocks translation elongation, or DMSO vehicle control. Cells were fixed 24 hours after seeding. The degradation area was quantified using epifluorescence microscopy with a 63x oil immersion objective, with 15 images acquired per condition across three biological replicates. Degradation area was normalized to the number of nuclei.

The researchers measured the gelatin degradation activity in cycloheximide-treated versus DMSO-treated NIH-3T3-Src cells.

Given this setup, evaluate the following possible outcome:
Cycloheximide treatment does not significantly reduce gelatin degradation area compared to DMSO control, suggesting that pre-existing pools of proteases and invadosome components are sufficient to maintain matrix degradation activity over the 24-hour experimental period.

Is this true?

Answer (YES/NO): NO